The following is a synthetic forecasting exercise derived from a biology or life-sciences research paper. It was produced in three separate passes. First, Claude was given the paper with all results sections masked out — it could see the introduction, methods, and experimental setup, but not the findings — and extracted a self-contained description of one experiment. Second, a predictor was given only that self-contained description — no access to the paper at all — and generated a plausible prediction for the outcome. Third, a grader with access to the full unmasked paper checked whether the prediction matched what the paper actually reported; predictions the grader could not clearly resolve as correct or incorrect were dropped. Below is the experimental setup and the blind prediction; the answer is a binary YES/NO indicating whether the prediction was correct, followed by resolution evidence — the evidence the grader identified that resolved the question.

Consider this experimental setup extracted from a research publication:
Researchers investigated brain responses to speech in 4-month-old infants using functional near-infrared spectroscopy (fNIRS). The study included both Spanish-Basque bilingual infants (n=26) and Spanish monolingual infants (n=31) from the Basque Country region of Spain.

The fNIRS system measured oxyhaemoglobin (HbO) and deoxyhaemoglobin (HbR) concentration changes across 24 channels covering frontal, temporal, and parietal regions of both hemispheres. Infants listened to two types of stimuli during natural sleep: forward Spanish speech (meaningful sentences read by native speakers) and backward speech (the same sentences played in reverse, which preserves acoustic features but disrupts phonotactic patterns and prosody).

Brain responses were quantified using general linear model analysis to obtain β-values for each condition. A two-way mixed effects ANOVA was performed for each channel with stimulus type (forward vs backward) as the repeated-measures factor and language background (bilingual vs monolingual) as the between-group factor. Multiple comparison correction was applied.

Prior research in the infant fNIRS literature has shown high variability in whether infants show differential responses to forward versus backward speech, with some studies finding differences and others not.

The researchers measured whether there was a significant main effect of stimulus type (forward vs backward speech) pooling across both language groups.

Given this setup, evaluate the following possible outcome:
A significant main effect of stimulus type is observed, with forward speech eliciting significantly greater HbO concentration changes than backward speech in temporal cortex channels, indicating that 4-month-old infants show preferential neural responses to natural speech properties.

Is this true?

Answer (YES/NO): NO